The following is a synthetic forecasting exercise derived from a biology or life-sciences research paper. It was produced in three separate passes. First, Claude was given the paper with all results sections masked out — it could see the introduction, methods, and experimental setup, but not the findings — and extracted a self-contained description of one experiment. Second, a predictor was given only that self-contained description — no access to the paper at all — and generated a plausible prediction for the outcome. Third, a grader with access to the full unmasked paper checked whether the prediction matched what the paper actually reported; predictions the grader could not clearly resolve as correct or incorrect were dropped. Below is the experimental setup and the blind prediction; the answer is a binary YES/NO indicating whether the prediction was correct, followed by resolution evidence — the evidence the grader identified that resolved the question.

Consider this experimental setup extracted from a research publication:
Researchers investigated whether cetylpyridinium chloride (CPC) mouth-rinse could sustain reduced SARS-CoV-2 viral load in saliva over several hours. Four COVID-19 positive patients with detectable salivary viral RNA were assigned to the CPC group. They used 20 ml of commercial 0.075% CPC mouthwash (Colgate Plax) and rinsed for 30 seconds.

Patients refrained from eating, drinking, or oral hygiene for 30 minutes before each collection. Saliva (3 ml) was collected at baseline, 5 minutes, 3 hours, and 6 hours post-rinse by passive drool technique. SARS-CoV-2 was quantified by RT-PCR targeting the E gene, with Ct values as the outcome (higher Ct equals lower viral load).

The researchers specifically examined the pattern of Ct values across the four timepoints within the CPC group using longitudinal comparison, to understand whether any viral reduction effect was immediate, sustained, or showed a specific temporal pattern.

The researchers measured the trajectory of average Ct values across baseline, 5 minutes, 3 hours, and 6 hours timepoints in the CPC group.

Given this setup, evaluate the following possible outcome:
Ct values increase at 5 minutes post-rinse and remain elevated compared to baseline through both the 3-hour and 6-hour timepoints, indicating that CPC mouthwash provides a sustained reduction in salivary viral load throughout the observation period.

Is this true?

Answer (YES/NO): YES